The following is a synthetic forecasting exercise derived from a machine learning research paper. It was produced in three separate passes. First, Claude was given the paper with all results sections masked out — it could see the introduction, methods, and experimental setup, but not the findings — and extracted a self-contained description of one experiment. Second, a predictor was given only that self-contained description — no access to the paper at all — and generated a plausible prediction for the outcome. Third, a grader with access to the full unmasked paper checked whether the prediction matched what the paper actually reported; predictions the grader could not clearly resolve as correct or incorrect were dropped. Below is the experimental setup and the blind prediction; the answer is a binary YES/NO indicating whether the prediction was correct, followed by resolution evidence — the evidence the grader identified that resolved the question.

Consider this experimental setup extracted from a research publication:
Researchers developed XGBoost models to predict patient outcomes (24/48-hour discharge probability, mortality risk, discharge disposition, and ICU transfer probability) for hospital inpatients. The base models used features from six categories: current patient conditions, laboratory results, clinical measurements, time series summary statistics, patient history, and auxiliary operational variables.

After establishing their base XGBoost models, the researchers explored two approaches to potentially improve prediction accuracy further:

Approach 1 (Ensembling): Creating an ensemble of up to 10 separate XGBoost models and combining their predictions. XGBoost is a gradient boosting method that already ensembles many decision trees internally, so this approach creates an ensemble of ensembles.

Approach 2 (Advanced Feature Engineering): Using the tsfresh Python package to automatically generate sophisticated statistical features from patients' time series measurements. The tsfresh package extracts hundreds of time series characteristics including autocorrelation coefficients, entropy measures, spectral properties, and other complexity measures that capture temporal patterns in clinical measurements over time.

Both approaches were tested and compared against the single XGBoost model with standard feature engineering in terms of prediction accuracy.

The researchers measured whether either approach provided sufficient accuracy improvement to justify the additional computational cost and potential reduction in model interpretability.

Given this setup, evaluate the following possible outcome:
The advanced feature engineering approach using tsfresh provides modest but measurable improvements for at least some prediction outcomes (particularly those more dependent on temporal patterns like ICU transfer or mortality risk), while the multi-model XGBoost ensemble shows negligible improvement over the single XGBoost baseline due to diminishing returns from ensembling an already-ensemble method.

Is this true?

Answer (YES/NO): NO